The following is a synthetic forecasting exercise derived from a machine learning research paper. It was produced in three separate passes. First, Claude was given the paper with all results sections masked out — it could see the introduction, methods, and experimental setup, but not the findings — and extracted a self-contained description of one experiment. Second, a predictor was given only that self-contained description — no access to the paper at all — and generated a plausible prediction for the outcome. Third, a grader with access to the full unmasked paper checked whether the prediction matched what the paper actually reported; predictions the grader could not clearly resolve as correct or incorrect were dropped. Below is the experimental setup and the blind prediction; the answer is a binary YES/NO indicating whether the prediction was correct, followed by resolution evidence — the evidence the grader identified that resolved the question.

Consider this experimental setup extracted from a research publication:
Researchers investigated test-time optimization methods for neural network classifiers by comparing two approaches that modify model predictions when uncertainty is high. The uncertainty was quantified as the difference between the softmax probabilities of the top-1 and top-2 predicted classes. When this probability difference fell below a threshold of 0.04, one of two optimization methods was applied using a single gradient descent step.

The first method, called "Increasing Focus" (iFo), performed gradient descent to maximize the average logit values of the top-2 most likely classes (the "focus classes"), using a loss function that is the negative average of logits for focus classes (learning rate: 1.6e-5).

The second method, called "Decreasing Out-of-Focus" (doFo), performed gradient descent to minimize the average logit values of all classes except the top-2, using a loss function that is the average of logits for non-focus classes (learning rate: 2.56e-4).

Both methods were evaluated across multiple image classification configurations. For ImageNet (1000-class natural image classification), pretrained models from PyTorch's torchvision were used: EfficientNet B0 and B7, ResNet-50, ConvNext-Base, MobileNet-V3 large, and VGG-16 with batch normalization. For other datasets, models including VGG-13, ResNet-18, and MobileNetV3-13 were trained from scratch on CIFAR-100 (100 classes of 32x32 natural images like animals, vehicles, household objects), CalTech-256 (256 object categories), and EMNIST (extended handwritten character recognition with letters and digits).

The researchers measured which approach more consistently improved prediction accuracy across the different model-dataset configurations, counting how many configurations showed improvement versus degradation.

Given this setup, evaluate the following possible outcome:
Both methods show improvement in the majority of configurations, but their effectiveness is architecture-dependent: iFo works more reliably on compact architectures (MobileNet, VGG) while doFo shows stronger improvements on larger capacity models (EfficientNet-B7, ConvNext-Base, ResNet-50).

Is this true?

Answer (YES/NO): NO